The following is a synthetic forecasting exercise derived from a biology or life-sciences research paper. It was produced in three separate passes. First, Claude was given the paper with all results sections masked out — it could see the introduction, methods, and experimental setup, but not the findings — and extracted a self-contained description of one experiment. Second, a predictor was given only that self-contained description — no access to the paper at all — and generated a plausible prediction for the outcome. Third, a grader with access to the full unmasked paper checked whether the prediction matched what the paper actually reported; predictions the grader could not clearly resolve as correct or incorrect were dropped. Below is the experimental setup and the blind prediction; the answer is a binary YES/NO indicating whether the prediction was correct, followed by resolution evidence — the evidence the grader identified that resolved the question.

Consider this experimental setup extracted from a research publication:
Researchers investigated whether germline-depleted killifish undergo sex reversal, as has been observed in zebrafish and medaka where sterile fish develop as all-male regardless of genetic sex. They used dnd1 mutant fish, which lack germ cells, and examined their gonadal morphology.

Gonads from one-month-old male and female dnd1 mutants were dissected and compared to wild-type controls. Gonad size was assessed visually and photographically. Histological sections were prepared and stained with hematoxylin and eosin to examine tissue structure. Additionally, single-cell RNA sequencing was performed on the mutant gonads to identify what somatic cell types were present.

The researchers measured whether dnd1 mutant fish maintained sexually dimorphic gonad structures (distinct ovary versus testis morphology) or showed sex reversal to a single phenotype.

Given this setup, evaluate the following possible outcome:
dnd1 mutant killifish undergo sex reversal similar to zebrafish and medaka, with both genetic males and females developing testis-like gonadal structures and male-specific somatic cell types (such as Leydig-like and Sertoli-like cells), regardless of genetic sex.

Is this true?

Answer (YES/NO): NO